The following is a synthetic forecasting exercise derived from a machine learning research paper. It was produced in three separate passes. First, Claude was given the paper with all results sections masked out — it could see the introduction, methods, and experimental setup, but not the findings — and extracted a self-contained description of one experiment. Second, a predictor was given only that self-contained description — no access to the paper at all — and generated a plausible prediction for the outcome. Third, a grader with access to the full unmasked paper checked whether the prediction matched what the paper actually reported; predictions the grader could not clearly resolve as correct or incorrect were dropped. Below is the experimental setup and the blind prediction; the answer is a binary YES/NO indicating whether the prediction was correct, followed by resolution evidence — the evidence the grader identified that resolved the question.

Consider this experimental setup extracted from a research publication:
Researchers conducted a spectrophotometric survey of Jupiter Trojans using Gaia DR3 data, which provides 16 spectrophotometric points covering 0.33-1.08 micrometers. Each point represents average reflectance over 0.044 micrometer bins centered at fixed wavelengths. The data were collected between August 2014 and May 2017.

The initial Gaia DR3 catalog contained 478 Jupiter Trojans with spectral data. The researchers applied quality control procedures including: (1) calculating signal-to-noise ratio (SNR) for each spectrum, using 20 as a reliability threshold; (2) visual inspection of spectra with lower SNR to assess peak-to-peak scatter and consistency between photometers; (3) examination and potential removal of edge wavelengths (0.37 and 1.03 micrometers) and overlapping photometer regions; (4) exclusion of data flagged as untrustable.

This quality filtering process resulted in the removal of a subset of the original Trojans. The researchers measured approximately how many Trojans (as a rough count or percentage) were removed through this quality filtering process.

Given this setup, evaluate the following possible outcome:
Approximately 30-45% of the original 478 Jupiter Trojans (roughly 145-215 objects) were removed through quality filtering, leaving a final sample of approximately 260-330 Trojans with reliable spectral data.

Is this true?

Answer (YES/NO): YES